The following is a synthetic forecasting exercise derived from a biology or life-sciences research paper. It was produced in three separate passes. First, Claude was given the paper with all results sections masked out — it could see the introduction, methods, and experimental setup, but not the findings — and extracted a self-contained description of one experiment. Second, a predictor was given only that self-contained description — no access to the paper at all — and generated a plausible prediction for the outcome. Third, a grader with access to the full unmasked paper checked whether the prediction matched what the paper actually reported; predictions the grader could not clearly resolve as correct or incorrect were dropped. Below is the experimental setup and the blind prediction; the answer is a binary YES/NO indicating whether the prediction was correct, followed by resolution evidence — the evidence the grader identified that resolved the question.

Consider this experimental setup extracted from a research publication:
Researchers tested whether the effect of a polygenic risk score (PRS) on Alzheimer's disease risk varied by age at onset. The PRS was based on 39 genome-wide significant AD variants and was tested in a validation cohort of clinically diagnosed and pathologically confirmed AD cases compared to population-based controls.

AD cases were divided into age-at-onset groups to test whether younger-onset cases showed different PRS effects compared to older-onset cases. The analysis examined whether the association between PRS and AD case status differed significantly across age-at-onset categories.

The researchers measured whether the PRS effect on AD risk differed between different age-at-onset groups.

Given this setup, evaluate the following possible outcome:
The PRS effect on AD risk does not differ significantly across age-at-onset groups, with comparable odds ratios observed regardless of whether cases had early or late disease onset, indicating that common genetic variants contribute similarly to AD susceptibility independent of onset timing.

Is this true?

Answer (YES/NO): NO